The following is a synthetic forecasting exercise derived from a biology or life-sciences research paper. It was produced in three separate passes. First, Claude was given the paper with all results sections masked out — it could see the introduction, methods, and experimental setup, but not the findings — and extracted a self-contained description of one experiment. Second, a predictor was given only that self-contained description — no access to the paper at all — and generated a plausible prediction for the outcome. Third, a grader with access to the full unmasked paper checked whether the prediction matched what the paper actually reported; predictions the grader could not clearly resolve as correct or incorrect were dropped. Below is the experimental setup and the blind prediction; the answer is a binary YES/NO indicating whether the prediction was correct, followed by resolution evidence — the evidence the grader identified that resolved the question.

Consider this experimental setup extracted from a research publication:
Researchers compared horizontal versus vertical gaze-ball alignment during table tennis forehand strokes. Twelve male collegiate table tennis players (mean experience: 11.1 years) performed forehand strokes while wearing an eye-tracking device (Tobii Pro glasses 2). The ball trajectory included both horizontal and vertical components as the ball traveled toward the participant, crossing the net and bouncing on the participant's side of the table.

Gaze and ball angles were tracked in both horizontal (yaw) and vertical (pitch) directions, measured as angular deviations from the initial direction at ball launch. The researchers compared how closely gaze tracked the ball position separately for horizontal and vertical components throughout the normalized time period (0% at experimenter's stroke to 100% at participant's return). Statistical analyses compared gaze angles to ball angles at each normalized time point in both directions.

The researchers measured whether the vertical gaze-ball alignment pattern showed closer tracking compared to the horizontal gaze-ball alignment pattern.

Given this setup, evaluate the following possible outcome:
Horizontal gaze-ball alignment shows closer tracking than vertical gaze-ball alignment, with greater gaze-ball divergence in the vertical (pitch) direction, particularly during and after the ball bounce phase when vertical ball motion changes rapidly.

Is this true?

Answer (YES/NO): NO